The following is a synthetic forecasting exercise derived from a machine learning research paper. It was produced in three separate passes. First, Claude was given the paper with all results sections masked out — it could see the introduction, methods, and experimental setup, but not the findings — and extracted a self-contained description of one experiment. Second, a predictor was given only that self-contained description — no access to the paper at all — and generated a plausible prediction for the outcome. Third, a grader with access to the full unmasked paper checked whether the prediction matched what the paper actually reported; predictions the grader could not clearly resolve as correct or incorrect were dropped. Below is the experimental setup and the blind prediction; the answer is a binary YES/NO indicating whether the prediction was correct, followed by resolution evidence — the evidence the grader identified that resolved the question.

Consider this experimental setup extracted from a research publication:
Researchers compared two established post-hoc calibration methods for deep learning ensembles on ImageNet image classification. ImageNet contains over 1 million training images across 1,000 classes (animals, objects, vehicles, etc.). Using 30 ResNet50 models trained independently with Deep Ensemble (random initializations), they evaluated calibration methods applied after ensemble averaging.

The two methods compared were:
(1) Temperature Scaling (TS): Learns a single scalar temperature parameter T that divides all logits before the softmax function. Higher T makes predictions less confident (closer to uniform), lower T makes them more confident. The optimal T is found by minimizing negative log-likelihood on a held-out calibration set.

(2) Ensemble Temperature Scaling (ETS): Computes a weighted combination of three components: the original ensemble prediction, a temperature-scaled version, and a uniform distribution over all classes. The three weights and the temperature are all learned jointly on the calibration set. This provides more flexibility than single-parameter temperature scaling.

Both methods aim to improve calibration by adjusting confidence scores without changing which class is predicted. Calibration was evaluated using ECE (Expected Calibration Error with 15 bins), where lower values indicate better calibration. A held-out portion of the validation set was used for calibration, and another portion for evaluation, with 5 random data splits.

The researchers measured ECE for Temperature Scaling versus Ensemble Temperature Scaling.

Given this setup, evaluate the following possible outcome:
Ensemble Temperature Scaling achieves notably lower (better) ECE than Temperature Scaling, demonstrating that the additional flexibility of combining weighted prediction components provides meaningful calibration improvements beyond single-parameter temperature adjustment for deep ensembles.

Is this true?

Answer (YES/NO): YES